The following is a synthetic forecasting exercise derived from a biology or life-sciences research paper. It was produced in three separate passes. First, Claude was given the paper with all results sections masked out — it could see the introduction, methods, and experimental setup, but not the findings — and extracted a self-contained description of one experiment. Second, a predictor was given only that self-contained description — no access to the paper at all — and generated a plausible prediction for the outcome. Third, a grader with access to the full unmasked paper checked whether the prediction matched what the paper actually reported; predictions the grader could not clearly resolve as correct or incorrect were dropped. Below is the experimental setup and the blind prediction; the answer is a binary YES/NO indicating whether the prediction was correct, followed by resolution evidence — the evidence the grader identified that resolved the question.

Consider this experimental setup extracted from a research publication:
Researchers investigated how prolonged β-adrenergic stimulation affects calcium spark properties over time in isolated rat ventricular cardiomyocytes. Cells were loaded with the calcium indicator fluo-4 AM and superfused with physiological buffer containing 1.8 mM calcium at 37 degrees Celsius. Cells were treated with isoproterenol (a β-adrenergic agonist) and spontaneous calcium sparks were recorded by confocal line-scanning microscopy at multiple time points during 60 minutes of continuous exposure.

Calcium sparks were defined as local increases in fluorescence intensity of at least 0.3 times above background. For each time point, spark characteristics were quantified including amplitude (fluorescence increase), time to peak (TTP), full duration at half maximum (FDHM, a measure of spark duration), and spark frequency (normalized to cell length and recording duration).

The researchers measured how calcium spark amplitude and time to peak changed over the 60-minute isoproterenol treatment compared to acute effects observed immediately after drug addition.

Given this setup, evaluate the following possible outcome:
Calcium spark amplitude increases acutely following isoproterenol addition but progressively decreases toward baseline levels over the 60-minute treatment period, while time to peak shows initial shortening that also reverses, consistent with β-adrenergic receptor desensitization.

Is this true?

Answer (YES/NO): NO